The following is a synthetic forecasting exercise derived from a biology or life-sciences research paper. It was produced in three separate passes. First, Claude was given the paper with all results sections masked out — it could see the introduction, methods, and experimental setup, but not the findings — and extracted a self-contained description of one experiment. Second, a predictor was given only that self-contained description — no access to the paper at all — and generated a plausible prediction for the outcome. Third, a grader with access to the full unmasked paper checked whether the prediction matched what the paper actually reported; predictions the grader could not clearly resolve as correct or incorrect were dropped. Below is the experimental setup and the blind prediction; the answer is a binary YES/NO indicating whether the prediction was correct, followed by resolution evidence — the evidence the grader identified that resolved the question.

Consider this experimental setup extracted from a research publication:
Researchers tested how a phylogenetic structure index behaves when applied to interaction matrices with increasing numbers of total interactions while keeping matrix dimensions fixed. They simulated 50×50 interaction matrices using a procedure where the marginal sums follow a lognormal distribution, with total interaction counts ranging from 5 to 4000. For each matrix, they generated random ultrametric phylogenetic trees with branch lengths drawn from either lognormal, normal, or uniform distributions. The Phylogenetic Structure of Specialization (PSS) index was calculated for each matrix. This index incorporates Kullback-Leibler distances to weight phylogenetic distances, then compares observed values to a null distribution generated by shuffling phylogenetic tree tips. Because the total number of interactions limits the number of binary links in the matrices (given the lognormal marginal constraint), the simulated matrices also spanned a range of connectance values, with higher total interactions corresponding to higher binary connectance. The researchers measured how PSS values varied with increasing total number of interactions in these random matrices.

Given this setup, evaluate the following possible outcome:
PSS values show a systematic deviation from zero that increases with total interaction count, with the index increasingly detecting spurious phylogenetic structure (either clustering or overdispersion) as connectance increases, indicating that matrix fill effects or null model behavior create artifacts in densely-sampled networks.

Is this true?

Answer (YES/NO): NO